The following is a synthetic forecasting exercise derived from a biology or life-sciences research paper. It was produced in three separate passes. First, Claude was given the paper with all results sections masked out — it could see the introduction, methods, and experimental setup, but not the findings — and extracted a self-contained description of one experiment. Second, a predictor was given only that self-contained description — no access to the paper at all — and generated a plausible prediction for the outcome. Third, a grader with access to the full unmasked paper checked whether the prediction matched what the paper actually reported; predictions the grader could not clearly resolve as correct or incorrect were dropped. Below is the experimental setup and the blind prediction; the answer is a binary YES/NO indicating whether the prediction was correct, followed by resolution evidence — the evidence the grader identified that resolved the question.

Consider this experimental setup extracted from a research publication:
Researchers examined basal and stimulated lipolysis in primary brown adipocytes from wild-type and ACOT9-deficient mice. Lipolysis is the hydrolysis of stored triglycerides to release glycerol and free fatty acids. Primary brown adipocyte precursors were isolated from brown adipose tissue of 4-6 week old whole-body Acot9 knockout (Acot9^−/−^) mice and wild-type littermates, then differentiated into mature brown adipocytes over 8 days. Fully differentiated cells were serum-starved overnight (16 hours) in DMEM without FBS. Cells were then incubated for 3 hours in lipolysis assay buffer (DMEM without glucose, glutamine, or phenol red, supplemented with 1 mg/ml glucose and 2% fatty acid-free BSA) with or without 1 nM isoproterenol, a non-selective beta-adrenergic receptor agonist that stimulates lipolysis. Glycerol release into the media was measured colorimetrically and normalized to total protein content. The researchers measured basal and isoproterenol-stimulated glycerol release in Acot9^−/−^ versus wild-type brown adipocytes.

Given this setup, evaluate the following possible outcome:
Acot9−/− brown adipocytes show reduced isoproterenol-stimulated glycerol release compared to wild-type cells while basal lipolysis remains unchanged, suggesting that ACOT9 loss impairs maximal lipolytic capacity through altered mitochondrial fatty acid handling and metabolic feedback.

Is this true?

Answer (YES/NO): NO